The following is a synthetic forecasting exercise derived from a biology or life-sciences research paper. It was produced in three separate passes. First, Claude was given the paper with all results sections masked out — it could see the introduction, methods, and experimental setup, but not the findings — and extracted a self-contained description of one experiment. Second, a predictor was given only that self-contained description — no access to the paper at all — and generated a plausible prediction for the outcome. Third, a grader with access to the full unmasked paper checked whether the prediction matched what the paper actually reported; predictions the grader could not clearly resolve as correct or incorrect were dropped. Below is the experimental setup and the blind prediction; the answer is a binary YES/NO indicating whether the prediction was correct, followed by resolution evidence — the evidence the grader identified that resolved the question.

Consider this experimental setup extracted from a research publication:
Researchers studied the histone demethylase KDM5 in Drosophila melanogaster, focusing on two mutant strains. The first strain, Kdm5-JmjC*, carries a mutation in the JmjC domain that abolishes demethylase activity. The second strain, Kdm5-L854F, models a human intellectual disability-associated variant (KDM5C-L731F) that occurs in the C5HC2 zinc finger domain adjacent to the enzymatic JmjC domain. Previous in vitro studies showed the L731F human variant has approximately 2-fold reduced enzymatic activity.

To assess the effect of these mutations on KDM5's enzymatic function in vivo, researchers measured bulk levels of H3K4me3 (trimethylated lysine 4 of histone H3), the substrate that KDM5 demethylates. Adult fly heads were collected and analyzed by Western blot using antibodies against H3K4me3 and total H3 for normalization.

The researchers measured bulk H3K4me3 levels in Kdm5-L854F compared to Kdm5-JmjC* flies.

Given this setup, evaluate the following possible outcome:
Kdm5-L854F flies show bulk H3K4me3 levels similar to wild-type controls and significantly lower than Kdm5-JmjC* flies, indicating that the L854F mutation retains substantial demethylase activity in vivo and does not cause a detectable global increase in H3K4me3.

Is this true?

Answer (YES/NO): YES